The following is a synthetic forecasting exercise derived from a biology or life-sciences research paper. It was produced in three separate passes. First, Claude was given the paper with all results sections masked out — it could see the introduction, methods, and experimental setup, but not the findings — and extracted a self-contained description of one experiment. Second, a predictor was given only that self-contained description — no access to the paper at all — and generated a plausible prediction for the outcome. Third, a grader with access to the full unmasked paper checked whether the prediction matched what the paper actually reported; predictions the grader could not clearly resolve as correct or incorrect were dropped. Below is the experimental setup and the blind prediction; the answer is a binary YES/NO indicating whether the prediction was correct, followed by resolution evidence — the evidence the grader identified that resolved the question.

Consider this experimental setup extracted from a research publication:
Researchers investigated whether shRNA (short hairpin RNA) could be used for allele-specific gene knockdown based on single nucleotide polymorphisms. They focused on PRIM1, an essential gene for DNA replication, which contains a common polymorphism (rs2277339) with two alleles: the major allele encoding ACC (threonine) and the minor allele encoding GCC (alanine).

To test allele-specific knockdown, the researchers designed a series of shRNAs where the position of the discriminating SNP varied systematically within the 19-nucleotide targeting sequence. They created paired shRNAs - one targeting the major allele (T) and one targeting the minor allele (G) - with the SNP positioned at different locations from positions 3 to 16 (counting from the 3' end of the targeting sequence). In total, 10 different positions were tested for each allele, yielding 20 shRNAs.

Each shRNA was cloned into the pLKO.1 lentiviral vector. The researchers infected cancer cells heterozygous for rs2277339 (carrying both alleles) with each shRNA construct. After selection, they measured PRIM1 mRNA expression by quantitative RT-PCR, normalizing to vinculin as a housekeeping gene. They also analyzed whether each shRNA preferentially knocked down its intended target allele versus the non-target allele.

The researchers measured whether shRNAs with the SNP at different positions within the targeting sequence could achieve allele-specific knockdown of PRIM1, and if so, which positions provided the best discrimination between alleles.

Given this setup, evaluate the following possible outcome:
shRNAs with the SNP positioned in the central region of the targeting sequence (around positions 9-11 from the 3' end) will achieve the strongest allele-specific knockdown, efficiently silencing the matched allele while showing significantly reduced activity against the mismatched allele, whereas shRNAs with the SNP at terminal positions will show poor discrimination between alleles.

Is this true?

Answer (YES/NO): NO